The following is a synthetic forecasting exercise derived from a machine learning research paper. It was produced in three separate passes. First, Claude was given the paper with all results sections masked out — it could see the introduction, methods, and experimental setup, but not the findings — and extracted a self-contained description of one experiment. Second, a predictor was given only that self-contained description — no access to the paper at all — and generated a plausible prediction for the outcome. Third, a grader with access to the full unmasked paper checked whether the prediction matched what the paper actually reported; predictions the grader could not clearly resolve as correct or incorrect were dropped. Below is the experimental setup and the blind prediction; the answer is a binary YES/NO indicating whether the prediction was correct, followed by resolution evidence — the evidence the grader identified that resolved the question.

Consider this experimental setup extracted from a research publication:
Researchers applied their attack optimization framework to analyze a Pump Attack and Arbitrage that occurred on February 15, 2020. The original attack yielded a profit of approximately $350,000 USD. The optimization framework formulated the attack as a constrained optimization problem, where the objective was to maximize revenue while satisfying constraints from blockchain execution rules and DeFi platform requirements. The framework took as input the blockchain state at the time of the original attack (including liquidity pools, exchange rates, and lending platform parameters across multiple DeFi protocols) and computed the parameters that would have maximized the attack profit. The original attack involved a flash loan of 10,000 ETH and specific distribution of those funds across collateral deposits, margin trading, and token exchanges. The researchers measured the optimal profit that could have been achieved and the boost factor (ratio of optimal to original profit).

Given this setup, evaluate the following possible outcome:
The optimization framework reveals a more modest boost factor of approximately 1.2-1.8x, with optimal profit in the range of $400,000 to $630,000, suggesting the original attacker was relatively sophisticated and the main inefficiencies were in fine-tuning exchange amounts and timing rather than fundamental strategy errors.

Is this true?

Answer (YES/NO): NO